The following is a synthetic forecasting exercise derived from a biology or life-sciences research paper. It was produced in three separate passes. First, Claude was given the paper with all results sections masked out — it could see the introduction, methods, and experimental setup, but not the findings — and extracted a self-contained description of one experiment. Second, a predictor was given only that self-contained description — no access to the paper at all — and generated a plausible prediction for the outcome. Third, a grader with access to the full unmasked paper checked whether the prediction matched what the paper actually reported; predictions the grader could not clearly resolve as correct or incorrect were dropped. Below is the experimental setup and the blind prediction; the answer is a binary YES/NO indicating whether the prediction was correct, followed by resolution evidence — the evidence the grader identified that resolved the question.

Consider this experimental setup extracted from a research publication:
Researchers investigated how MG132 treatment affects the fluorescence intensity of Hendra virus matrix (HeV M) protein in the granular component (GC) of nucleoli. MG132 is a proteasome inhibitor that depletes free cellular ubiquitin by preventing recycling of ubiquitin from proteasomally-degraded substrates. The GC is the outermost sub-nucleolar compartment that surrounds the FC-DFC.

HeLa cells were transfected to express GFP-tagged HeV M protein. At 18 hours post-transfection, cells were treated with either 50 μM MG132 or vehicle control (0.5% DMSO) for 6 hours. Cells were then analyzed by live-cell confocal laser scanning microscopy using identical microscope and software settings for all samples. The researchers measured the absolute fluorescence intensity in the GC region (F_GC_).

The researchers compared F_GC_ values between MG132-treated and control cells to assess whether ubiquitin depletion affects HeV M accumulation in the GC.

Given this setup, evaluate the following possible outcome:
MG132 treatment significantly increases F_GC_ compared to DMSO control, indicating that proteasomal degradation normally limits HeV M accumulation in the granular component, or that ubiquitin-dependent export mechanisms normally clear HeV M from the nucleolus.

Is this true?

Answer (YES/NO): YES